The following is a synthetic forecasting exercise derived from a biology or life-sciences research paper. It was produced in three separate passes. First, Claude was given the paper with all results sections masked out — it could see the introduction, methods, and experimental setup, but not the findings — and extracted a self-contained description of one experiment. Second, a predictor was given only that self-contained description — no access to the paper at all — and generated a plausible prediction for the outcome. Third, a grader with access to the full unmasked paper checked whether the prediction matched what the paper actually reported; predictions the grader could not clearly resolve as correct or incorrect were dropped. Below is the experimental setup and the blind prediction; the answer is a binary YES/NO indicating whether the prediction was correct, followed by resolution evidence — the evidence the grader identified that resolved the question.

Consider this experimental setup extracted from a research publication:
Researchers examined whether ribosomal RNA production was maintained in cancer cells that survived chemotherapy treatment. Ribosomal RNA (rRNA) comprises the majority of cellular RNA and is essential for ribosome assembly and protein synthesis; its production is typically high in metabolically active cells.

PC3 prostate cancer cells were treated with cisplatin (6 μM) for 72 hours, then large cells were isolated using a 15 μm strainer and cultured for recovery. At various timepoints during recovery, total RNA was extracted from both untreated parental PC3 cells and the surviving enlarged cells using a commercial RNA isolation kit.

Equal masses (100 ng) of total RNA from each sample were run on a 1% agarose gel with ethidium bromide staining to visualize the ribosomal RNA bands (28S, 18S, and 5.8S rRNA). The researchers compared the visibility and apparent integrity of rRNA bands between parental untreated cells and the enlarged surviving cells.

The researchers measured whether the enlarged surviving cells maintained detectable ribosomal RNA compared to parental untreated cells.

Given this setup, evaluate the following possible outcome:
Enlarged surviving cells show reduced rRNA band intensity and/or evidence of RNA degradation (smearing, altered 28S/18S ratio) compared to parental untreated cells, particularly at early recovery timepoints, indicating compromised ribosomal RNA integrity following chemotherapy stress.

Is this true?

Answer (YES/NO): NO